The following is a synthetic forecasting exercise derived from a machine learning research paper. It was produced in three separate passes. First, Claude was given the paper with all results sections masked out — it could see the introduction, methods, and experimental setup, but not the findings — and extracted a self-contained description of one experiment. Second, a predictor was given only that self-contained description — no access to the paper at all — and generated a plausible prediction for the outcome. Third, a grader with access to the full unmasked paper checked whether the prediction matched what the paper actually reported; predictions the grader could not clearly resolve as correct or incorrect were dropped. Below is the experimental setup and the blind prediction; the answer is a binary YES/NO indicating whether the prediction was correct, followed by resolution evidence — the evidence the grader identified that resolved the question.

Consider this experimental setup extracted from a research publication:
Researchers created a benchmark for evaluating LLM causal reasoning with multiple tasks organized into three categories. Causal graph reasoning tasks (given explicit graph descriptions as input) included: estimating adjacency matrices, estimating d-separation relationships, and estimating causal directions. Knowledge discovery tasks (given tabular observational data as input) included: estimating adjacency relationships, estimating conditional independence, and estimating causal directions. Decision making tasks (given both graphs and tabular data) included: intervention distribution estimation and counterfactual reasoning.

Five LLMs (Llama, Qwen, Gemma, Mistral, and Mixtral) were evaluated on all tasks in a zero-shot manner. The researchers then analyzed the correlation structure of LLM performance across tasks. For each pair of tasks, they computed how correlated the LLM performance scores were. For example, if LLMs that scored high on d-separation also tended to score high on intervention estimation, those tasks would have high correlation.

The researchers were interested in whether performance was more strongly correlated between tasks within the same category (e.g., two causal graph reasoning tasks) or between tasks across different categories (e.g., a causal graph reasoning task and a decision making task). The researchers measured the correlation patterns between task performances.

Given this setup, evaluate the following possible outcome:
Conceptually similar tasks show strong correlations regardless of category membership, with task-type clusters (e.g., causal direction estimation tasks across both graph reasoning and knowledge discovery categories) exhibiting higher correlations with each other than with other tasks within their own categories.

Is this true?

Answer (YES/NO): NO